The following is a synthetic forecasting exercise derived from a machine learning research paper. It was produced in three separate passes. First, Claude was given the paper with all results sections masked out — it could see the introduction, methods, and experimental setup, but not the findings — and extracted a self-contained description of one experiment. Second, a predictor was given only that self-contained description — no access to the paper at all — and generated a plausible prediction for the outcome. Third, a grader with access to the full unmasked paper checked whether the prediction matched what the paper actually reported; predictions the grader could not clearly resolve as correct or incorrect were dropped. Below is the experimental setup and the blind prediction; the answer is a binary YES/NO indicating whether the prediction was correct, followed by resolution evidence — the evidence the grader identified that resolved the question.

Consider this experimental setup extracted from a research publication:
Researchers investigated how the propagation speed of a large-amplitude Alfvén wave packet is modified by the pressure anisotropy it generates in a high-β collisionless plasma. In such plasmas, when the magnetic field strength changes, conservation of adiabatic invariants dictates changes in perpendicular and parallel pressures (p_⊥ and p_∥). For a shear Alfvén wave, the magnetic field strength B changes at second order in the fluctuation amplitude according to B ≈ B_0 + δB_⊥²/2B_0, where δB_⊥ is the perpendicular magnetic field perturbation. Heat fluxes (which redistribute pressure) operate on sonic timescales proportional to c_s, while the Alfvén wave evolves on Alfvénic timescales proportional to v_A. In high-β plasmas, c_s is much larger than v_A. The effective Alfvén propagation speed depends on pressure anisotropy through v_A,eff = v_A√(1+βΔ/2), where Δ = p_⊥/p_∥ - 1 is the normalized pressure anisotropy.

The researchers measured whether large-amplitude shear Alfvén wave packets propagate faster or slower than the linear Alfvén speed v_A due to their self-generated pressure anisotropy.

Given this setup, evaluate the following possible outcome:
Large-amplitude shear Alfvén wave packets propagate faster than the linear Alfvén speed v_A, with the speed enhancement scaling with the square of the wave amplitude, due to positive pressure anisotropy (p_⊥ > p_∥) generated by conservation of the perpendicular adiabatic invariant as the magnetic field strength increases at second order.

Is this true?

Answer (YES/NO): YES